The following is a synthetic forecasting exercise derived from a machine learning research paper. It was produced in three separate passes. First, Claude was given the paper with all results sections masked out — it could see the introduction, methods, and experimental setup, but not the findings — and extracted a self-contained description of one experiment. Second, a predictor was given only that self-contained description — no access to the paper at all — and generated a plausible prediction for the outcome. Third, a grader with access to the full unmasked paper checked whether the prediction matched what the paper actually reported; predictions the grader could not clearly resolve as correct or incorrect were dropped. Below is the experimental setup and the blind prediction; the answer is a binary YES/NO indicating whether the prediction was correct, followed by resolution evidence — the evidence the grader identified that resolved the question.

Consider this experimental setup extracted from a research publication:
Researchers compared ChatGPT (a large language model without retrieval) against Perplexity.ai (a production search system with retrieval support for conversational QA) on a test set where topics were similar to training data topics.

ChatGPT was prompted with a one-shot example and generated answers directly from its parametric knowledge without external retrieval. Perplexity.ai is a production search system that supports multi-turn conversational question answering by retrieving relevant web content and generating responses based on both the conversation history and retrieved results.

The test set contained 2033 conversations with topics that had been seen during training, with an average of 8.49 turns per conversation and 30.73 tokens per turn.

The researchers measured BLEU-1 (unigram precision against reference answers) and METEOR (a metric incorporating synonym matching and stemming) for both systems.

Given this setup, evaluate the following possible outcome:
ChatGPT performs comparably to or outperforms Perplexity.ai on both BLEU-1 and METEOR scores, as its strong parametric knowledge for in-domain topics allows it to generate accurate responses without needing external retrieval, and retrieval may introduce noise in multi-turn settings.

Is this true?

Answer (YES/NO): NO